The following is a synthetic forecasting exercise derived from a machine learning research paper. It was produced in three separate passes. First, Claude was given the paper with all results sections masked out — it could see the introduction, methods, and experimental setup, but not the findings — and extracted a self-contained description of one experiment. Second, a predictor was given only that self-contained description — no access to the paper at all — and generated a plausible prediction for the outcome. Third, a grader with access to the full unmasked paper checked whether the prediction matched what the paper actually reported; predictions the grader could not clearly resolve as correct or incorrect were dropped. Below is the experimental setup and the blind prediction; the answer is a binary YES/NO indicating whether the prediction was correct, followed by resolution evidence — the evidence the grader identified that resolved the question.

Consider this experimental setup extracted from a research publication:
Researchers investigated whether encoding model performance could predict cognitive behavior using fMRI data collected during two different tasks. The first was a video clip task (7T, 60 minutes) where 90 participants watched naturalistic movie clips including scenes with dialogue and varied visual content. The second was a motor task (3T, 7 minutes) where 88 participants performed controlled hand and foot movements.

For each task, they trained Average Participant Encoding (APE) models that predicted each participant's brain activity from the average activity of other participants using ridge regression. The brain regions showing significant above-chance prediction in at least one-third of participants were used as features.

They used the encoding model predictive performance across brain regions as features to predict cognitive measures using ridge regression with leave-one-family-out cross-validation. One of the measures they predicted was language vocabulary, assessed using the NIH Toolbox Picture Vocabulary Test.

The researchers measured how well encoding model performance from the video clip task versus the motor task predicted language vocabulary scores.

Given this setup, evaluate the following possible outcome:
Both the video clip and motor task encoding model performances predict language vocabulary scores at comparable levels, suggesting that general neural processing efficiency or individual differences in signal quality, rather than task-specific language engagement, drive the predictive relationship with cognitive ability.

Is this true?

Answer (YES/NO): NO